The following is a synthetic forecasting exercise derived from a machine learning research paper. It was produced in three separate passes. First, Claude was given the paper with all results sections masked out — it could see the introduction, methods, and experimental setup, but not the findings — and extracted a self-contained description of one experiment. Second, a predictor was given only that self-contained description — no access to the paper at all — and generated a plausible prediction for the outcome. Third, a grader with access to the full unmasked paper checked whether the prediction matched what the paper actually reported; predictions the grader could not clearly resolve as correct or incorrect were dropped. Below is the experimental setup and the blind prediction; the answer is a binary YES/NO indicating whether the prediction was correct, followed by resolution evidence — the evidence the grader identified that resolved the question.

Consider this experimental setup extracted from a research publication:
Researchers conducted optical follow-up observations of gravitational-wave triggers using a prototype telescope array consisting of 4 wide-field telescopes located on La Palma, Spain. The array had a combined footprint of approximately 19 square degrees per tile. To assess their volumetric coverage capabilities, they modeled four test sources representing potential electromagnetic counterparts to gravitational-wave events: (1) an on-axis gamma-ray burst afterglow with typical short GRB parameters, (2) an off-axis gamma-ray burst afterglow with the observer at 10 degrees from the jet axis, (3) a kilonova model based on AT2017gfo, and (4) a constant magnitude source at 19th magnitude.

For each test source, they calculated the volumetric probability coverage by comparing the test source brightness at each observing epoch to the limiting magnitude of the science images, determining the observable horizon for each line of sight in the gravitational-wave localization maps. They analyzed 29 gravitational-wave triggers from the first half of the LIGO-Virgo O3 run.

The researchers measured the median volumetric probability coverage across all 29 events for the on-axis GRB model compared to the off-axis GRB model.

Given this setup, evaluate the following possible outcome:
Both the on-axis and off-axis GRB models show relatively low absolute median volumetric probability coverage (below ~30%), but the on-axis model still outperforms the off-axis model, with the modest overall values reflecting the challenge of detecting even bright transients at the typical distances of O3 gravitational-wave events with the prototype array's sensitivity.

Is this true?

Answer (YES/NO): YES